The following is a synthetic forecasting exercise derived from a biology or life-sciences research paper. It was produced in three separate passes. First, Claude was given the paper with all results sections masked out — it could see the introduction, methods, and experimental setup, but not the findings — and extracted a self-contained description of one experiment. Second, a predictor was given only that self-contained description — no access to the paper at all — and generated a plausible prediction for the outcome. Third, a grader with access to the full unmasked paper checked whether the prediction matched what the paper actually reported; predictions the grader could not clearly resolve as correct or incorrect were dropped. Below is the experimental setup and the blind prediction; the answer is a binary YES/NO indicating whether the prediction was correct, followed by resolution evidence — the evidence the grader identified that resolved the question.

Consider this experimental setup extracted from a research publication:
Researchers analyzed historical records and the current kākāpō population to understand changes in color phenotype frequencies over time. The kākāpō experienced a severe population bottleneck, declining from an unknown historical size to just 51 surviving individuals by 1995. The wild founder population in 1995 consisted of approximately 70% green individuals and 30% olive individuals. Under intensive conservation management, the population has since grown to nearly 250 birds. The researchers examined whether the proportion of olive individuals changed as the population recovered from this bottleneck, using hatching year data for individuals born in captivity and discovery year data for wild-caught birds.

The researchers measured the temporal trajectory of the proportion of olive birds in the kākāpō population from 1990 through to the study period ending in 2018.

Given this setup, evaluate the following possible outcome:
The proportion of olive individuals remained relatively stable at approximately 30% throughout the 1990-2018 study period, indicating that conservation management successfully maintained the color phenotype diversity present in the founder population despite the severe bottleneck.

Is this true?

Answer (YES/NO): NO